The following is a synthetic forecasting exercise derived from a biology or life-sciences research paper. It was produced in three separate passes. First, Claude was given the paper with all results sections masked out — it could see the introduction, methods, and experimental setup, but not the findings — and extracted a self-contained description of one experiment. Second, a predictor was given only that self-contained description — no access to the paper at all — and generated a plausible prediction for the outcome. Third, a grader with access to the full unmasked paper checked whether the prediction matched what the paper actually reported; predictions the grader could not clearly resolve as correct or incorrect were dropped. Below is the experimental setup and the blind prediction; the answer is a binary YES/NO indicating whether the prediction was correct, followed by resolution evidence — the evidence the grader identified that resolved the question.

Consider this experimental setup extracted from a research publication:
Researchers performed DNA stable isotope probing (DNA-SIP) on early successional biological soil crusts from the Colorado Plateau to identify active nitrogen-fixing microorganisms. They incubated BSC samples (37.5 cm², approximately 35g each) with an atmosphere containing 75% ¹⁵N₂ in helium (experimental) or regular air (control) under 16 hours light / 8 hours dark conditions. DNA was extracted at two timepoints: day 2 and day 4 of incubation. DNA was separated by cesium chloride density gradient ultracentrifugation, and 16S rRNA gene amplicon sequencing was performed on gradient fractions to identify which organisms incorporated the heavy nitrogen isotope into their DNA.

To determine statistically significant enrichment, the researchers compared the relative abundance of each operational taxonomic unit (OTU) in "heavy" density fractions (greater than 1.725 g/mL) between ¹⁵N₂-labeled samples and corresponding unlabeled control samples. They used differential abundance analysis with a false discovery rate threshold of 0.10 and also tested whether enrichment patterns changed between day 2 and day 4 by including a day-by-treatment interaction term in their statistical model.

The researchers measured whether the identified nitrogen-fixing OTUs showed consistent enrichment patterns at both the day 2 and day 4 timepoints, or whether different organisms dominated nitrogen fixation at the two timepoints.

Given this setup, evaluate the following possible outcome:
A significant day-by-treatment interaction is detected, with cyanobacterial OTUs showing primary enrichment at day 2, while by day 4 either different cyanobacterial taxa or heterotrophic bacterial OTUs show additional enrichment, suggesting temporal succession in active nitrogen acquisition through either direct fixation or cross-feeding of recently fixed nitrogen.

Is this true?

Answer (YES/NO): NO